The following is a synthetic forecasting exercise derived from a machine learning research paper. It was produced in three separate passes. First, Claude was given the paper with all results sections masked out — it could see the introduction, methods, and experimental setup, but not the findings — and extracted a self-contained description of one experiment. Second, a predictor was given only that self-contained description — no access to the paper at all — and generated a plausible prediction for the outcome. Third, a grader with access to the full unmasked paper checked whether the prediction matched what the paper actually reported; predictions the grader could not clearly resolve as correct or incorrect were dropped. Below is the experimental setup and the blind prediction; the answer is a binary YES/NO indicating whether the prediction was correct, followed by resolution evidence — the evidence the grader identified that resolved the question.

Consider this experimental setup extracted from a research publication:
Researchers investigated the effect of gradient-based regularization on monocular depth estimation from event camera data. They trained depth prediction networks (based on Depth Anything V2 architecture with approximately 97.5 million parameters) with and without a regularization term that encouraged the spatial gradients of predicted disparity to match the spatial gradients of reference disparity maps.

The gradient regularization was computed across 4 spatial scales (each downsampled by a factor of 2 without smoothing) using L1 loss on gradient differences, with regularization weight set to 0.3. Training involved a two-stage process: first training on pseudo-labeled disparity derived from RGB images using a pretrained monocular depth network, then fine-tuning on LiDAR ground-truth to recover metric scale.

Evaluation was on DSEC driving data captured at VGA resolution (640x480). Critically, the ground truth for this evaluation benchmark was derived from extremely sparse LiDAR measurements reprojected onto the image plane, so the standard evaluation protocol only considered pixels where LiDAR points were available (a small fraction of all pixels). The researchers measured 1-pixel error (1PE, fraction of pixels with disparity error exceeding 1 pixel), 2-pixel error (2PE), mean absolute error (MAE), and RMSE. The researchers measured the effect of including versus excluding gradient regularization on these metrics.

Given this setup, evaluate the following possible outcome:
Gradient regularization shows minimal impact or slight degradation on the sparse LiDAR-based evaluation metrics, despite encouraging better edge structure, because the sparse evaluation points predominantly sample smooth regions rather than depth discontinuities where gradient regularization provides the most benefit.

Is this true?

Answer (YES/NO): YES